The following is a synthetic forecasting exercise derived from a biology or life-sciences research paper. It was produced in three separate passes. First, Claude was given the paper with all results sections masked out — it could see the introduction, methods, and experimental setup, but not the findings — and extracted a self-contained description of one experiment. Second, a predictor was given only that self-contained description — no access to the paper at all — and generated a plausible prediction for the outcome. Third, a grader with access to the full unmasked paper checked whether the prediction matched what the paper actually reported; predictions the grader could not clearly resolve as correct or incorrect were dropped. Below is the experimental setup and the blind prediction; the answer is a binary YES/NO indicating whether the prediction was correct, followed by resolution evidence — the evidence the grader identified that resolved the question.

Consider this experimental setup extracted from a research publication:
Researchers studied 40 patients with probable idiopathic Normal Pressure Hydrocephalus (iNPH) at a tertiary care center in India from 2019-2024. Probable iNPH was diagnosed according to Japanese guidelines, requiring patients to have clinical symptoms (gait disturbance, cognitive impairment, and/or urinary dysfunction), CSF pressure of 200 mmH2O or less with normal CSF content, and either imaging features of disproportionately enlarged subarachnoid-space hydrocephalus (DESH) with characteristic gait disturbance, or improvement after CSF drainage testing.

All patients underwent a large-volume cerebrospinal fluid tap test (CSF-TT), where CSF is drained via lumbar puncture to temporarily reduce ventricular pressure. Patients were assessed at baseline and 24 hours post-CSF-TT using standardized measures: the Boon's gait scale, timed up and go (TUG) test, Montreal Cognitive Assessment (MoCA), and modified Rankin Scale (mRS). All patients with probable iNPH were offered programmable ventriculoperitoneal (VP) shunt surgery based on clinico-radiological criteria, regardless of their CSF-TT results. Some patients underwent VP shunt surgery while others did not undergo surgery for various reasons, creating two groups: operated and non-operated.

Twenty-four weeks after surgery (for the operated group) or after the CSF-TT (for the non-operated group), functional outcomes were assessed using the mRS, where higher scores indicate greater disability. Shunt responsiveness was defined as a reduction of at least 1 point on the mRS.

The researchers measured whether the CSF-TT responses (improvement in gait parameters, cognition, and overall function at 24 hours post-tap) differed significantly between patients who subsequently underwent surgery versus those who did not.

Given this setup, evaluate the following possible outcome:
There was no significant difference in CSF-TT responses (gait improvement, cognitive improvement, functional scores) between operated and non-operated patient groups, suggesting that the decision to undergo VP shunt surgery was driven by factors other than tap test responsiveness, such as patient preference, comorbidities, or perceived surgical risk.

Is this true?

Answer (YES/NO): YES